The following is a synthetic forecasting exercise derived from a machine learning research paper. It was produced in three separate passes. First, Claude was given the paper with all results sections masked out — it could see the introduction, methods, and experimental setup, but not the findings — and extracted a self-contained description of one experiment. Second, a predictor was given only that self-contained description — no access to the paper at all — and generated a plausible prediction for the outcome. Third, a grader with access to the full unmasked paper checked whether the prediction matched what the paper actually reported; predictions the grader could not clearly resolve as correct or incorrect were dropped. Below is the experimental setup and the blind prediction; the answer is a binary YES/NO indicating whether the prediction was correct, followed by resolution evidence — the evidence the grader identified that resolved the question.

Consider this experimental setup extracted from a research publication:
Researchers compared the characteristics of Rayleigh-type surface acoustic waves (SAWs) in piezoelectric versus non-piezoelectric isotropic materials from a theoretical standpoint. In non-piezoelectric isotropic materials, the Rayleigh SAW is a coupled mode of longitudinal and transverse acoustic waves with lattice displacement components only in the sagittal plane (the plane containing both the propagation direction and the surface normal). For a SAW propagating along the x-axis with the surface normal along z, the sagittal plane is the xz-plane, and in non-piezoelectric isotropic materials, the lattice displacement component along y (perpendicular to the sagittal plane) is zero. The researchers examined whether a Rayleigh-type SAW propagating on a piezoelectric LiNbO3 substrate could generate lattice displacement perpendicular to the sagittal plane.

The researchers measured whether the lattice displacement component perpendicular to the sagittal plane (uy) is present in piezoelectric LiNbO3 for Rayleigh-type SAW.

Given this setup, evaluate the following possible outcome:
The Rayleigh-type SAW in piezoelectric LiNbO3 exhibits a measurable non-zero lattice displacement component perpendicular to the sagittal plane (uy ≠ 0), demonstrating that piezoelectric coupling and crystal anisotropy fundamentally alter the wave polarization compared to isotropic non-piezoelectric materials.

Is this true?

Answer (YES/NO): YES